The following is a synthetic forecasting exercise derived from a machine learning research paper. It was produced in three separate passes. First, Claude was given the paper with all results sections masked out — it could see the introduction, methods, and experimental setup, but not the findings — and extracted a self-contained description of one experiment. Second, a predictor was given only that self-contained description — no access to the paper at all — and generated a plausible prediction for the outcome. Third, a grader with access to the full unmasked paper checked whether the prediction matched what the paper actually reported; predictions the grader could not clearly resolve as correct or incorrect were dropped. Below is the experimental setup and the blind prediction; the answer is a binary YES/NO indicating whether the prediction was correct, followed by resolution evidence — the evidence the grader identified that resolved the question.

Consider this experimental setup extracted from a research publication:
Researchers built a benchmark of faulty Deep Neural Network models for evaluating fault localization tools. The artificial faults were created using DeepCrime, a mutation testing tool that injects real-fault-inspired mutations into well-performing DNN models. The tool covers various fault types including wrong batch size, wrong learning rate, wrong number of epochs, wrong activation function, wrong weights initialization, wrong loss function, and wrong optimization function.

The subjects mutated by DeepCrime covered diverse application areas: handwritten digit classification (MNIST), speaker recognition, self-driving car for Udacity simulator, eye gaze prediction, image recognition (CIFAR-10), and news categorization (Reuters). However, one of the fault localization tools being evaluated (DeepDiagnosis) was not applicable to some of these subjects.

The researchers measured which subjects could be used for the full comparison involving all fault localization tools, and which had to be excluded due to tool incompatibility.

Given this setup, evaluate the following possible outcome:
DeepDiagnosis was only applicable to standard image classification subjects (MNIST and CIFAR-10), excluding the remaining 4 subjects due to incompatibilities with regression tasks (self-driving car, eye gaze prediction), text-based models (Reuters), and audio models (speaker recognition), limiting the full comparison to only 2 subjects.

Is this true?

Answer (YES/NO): NO